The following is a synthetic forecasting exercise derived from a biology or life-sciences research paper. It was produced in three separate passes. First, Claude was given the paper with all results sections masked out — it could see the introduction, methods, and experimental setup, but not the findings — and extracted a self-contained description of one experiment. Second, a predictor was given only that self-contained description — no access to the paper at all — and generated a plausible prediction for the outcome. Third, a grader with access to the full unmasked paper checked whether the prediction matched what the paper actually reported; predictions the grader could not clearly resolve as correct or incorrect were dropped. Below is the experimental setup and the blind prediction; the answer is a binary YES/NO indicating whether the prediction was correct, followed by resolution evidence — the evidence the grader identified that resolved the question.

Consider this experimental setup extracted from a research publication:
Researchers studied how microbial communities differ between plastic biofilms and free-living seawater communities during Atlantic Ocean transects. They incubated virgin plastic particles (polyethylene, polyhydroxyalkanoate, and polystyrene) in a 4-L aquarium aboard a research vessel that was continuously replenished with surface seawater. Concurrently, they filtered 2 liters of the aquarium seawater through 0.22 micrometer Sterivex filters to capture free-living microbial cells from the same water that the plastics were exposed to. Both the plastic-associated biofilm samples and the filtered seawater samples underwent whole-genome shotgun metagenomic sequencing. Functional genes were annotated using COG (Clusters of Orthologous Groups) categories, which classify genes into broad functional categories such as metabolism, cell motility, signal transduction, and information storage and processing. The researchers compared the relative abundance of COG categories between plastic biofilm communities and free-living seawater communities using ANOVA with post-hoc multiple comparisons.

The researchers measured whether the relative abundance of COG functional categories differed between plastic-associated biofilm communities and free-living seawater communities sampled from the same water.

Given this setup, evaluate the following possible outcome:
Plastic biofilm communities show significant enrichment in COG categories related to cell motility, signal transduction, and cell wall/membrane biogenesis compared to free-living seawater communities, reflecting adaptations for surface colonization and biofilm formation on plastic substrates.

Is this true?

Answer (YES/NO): NO